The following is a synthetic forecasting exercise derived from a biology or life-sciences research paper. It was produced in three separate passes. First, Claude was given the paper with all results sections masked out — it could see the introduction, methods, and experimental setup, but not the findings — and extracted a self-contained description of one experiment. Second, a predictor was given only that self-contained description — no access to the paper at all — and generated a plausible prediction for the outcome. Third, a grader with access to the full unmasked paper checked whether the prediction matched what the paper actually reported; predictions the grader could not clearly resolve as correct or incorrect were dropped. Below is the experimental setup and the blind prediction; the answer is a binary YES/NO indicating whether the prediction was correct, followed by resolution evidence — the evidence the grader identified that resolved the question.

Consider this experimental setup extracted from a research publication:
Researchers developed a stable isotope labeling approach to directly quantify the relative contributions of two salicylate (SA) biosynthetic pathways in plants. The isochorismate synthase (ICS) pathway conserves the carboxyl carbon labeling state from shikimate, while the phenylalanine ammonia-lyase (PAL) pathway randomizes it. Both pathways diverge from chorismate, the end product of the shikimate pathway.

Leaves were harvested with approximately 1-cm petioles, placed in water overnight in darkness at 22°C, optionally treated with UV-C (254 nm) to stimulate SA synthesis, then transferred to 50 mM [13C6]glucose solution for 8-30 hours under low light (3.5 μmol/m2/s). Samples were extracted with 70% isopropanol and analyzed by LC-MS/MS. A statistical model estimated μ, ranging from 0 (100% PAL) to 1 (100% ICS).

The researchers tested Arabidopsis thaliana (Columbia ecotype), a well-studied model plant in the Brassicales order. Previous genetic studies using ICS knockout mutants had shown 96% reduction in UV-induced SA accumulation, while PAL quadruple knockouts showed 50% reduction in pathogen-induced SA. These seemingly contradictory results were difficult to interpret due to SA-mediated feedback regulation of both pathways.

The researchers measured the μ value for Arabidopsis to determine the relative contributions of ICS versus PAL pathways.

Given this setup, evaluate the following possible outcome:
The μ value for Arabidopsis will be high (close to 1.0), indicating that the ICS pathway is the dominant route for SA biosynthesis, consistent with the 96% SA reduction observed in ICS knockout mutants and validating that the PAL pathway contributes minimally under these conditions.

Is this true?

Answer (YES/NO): NO